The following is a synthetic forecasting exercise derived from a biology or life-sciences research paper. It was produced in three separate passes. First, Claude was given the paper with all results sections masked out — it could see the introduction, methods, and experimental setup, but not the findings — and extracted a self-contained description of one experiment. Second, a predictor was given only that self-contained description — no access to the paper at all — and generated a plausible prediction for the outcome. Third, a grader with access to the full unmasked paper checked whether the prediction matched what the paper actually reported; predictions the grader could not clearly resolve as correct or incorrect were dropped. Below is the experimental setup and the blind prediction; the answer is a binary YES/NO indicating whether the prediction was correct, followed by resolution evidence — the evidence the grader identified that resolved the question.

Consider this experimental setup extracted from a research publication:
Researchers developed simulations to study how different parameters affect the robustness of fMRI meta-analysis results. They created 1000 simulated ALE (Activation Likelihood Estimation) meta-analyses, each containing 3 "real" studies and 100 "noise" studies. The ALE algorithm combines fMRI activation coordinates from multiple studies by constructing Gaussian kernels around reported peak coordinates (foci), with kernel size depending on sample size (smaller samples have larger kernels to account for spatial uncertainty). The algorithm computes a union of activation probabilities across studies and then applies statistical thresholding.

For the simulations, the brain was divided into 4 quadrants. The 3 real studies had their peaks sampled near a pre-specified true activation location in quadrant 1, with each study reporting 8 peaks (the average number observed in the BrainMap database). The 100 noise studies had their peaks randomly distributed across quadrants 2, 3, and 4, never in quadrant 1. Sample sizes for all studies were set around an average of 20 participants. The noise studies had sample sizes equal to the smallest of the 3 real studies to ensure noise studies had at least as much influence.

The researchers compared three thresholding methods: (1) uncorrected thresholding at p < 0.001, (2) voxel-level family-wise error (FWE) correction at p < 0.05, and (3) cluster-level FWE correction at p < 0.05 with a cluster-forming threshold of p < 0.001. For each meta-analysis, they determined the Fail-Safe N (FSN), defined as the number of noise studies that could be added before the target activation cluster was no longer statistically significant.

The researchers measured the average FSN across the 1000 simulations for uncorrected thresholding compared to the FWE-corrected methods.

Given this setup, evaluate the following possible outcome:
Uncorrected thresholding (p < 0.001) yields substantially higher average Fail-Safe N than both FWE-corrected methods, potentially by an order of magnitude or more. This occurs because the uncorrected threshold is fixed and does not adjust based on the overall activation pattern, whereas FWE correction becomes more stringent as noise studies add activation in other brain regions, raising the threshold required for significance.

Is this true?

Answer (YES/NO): YES